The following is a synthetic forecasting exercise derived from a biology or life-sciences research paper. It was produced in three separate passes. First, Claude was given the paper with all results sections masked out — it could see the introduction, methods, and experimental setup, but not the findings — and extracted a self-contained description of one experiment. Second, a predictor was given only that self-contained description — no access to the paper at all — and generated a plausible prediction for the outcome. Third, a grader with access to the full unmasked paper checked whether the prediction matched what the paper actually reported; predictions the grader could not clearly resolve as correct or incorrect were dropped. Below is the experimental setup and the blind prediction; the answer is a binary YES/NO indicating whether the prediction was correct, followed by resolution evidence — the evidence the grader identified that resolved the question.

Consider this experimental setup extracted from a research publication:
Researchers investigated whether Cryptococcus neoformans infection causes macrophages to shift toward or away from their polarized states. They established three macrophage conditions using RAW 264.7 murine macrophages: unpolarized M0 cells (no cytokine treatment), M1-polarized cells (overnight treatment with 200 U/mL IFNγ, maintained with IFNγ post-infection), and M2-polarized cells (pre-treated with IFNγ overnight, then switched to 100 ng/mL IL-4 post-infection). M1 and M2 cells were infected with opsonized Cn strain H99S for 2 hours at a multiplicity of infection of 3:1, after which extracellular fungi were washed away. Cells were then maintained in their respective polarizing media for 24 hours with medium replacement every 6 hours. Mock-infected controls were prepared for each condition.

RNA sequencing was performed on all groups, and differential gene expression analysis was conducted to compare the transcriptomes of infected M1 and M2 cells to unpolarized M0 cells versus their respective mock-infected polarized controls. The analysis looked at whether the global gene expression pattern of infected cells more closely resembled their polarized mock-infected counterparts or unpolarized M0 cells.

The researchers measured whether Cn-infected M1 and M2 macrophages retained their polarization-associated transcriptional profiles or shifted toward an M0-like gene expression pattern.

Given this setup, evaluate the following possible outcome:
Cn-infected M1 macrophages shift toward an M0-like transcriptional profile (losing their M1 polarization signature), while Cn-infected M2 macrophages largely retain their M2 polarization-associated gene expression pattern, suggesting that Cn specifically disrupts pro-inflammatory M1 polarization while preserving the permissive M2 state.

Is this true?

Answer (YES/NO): NO